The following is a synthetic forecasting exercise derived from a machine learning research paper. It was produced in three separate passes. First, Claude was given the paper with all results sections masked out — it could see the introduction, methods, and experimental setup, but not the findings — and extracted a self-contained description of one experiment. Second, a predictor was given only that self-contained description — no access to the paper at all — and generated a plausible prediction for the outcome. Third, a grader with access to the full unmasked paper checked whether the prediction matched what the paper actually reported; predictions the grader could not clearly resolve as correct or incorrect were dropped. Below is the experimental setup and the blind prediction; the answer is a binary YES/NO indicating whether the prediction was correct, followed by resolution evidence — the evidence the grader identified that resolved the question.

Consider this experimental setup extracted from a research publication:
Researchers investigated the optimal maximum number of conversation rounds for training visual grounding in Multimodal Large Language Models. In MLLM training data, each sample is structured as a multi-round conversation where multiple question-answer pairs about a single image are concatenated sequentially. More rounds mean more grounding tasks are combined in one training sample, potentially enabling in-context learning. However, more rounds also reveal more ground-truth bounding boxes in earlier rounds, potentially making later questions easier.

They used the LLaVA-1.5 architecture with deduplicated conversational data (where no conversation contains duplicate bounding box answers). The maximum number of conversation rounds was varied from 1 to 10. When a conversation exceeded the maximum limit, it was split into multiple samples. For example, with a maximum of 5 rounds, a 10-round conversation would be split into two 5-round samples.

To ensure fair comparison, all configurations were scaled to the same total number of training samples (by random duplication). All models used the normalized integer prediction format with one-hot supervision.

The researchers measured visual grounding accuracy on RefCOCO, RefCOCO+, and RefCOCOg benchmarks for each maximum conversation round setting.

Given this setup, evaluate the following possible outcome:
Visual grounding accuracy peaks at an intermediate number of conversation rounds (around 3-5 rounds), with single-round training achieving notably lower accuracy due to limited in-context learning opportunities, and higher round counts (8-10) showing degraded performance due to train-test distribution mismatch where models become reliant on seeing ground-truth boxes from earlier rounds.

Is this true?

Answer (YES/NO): YES